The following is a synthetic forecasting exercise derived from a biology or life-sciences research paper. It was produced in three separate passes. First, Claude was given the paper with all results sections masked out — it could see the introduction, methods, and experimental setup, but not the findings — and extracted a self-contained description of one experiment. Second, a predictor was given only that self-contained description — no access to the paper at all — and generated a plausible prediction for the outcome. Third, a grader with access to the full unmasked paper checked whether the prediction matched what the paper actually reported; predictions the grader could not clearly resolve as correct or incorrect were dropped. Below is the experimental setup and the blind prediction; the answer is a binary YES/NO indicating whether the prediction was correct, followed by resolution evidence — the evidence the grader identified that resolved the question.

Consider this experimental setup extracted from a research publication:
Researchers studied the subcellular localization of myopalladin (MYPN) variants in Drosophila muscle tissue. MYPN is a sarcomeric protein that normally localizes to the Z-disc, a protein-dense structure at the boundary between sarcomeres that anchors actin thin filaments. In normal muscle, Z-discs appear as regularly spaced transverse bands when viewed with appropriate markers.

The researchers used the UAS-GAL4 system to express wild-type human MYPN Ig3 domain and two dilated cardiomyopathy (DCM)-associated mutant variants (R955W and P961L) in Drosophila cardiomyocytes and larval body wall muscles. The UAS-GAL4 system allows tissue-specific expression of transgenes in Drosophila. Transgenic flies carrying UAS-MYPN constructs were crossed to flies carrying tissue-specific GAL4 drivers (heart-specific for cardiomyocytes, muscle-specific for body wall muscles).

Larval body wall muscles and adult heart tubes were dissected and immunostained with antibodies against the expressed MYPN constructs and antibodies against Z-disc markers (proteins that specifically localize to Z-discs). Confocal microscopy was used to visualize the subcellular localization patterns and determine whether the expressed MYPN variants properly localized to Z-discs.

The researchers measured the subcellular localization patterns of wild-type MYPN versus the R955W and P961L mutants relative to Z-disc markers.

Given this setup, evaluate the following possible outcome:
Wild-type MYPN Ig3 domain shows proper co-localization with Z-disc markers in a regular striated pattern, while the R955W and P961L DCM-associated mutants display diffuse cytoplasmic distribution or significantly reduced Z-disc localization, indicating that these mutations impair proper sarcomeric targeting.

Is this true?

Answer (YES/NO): NO